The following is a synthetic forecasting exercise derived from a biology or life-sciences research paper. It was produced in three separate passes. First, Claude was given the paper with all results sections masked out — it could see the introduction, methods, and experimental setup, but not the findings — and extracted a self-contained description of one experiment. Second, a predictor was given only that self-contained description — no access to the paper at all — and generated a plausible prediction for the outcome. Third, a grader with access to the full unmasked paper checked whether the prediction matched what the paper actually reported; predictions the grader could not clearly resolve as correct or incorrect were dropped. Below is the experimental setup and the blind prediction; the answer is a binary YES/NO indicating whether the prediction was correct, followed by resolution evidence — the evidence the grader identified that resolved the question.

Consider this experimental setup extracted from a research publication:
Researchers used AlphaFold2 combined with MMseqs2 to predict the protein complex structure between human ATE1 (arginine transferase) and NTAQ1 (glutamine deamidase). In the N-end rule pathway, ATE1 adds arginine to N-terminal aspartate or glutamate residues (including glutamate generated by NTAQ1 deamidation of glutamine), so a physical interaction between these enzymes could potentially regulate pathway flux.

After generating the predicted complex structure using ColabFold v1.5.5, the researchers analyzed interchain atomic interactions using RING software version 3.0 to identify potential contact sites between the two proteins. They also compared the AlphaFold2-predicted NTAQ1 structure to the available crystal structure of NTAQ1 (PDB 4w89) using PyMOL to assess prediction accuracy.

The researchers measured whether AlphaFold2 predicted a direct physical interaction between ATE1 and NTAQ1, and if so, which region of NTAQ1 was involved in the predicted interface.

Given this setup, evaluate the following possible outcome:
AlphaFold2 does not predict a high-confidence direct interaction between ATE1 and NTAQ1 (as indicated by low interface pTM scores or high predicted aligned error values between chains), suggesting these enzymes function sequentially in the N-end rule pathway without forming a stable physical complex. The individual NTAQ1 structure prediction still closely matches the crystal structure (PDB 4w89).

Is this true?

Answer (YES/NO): NO